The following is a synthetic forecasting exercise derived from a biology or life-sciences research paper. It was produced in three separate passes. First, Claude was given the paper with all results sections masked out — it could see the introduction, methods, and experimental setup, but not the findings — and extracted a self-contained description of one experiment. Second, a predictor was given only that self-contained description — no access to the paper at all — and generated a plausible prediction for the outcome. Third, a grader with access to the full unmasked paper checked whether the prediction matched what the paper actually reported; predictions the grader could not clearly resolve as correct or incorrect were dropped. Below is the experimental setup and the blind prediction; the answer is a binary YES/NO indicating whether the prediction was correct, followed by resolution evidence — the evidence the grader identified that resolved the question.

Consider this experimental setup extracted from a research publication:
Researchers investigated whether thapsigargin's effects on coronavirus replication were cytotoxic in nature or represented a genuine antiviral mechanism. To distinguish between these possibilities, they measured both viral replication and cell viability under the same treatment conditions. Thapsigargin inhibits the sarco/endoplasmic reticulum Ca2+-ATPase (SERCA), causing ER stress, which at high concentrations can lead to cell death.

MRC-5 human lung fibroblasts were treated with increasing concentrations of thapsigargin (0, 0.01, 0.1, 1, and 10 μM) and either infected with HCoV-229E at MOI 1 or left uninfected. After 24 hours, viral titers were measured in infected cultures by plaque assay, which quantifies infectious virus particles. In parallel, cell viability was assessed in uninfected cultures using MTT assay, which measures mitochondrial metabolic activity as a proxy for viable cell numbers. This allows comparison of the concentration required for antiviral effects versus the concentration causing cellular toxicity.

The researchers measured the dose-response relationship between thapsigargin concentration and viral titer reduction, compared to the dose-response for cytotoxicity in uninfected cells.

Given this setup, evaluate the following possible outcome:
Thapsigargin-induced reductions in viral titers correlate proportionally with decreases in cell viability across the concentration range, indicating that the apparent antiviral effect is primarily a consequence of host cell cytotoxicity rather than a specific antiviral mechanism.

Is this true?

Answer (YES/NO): NO